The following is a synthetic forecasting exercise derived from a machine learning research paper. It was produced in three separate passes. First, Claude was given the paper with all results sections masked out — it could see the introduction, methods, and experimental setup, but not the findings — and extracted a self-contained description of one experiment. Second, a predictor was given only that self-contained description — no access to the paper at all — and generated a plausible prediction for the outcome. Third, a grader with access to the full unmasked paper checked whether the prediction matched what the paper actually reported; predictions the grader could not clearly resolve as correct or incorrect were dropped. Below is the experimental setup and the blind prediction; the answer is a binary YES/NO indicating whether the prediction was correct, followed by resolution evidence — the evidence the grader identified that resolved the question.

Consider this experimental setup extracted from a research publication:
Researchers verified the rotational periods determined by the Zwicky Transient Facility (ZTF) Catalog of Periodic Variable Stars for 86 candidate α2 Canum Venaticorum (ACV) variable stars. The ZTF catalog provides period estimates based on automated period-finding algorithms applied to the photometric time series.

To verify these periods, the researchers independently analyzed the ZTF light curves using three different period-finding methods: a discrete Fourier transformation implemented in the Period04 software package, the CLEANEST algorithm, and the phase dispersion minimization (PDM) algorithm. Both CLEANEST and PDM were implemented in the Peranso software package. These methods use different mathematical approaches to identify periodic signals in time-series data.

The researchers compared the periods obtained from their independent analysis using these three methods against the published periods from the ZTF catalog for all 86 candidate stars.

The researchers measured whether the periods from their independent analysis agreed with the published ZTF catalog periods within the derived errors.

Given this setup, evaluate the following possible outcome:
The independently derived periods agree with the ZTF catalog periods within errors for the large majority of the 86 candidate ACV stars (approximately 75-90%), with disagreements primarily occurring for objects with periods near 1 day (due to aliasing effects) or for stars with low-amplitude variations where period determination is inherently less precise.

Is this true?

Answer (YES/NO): NO